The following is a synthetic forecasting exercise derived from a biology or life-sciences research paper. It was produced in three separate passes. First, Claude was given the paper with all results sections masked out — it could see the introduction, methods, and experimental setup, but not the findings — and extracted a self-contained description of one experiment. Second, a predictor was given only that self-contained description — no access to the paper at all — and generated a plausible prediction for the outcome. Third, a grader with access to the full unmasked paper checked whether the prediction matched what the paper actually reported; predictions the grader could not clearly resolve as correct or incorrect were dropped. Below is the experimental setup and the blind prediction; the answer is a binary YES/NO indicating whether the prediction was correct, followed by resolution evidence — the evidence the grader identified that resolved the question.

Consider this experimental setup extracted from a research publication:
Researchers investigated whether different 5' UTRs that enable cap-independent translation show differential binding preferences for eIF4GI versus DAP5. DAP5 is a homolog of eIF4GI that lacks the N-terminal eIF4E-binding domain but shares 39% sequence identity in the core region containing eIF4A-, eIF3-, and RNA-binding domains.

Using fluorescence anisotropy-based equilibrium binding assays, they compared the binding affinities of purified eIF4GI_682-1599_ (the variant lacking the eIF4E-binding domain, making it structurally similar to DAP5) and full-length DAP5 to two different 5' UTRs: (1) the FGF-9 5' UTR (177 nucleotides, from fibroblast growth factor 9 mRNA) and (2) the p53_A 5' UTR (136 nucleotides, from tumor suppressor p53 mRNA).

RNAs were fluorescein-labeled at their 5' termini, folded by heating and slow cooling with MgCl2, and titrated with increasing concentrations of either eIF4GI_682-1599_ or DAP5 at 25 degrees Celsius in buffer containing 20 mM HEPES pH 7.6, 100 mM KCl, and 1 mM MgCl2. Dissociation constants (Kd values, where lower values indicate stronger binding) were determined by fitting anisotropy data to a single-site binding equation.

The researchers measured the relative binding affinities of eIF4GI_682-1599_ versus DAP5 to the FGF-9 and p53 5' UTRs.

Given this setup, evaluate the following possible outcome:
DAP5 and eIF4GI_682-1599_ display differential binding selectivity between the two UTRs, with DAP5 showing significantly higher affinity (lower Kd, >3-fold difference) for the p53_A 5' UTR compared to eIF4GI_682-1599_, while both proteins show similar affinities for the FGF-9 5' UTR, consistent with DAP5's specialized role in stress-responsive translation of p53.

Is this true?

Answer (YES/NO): NO